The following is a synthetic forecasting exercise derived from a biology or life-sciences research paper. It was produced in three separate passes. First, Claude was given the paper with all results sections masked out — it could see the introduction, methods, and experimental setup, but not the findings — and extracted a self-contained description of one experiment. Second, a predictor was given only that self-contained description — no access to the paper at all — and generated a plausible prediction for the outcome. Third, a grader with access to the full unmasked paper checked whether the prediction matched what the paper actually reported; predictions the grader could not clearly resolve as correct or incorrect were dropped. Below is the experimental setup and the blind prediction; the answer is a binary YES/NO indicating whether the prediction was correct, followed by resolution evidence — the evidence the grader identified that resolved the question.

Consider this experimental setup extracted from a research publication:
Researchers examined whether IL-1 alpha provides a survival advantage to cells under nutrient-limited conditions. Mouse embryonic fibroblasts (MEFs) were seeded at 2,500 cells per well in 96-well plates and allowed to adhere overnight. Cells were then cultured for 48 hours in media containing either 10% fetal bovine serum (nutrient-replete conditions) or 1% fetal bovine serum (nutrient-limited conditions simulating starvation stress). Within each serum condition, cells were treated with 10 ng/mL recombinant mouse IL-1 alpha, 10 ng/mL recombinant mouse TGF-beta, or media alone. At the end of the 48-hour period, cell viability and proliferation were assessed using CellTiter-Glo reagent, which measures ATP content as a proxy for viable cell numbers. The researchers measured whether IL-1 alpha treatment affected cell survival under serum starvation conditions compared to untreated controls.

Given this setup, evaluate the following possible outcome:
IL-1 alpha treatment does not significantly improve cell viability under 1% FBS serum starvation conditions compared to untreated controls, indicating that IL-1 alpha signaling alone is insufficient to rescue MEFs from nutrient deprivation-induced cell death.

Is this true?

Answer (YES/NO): YES